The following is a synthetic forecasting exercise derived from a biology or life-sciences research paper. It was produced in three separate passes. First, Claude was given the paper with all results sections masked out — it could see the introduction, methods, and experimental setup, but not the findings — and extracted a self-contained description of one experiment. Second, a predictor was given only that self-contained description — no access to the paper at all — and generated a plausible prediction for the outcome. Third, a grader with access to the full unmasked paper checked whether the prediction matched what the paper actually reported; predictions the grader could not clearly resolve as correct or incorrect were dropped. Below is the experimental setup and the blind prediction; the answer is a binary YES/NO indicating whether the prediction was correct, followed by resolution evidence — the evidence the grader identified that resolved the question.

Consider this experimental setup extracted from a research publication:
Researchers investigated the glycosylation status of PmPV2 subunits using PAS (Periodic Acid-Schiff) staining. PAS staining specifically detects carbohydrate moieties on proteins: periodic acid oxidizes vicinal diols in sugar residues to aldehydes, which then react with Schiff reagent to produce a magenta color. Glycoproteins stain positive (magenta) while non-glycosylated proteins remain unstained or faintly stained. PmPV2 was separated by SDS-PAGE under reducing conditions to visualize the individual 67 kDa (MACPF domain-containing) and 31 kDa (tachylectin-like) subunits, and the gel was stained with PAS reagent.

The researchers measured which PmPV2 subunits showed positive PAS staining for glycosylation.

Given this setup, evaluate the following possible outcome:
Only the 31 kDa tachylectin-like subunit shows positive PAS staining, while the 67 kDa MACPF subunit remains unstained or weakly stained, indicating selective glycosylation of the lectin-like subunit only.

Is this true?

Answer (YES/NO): NO